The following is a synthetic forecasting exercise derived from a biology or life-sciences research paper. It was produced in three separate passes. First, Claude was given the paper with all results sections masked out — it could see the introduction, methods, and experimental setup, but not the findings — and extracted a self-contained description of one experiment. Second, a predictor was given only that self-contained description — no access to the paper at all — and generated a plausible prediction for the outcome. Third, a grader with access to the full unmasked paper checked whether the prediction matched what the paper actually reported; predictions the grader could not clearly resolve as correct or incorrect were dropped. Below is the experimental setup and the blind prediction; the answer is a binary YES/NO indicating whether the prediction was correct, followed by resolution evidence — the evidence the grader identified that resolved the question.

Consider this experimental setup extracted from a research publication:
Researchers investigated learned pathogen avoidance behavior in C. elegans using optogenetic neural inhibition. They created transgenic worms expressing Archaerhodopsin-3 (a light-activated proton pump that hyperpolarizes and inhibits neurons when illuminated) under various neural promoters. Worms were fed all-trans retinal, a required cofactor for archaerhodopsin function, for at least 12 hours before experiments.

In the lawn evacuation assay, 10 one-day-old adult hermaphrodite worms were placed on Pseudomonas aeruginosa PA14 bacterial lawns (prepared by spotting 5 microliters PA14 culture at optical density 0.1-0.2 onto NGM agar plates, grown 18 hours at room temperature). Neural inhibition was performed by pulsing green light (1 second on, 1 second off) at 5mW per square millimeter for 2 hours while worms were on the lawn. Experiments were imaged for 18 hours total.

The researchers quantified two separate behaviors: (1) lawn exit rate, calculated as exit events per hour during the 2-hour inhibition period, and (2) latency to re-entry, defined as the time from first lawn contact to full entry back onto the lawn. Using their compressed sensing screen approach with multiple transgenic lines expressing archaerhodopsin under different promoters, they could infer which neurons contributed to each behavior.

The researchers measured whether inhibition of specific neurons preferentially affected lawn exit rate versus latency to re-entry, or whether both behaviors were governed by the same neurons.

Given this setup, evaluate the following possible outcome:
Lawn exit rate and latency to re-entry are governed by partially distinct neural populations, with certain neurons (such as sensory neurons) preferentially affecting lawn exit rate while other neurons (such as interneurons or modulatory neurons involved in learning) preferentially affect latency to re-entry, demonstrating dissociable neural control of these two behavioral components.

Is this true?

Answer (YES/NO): YES